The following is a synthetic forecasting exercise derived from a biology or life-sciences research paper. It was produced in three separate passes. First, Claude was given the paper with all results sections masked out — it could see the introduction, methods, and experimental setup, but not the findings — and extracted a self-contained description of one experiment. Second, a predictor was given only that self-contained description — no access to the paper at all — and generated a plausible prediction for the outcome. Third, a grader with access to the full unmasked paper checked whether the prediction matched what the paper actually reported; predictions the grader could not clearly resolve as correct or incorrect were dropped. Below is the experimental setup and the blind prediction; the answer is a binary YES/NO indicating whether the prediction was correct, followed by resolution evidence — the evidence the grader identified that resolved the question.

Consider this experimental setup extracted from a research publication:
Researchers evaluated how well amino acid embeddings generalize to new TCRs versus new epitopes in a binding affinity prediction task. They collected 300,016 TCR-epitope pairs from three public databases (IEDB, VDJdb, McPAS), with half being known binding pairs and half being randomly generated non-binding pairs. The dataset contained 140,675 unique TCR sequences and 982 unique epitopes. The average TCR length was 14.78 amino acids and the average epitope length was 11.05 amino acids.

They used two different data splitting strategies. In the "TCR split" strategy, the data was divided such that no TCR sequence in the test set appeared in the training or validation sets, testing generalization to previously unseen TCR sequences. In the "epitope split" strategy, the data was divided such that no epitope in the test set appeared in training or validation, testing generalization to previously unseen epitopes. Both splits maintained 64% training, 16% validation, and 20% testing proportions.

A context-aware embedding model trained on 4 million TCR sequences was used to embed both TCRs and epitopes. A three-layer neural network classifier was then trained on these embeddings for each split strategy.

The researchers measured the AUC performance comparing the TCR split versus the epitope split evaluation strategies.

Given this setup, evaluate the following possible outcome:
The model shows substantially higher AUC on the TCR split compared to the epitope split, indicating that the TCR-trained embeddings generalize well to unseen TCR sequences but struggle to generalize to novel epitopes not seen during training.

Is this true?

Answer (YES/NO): NO